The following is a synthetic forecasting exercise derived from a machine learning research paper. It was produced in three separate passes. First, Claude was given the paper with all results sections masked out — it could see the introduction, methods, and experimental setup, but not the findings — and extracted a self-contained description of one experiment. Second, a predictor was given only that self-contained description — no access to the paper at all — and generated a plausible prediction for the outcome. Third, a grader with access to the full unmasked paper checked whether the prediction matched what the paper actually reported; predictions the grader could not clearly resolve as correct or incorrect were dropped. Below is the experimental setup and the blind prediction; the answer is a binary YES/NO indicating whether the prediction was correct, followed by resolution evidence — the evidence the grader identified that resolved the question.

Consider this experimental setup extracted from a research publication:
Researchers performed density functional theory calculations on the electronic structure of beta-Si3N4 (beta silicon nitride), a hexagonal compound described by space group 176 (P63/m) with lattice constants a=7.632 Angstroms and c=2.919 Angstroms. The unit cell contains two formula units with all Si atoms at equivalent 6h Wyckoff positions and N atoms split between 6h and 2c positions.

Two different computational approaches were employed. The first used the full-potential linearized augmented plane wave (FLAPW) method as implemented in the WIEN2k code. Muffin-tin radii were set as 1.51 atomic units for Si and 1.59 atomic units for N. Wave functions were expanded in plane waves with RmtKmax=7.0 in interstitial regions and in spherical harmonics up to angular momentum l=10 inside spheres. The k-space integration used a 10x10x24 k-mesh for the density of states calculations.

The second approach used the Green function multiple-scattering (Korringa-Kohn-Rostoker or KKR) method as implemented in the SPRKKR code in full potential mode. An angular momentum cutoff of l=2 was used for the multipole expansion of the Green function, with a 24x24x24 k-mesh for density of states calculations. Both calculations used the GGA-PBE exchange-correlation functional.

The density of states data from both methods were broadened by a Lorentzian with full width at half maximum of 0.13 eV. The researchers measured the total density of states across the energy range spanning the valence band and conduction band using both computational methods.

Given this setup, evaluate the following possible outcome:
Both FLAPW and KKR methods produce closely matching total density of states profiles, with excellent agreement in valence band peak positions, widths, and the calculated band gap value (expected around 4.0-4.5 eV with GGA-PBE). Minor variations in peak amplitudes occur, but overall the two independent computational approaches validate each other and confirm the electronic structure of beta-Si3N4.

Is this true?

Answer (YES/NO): NO